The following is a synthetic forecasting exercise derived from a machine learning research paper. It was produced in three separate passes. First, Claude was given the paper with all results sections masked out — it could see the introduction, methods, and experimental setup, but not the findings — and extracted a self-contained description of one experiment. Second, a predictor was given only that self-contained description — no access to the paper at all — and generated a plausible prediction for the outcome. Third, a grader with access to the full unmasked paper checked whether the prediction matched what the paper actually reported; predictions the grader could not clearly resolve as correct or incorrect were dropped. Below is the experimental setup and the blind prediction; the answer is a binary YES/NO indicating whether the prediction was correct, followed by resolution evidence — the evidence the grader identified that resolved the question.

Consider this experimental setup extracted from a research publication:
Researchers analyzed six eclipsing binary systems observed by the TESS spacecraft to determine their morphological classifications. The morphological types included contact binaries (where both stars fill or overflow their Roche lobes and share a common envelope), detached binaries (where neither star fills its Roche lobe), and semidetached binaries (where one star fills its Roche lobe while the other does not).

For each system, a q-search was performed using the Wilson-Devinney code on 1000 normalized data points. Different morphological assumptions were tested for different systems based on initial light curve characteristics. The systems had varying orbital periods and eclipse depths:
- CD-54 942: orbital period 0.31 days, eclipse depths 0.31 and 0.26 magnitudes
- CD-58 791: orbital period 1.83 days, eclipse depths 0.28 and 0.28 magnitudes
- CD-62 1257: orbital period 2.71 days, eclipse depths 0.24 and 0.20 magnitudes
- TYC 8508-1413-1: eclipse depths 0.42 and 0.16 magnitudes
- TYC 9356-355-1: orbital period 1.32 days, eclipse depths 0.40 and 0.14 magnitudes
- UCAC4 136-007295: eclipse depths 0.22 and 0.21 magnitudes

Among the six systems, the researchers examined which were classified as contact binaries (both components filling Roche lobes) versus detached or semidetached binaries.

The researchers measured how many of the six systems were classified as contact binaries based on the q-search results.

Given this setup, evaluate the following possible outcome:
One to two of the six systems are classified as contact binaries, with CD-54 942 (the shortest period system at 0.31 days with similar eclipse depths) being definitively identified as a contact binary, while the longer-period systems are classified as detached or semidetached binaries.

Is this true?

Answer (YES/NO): YES